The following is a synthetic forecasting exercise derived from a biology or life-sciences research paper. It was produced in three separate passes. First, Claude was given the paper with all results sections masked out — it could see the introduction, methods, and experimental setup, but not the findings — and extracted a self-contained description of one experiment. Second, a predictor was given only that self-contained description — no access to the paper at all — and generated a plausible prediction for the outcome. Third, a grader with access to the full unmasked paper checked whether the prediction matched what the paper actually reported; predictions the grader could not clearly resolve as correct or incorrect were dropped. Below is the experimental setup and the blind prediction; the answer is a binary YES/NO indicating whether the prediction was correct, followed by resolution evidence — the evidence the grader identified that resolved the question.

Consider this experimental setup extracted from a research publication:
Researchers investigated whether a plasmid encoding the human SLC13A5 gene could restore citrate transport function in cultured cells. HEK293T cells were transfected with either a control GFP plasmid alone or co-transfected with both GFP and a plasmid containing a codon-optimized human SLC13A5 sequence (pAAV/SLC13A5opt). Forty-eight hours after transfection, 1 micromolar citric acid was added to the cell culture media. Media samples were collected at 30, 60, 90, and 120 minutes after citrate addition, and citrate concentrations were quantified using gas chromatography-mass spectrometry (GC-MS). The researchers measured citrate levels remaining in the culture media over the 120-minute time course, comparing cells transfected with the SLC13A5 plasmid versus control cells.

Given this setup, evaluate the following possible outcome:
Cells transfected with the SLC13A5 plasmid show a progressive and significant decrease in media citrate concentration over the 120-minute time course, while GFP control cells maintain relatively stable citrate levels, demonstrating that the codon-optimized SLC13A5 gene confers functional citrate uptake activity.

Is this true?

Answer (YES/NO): YES